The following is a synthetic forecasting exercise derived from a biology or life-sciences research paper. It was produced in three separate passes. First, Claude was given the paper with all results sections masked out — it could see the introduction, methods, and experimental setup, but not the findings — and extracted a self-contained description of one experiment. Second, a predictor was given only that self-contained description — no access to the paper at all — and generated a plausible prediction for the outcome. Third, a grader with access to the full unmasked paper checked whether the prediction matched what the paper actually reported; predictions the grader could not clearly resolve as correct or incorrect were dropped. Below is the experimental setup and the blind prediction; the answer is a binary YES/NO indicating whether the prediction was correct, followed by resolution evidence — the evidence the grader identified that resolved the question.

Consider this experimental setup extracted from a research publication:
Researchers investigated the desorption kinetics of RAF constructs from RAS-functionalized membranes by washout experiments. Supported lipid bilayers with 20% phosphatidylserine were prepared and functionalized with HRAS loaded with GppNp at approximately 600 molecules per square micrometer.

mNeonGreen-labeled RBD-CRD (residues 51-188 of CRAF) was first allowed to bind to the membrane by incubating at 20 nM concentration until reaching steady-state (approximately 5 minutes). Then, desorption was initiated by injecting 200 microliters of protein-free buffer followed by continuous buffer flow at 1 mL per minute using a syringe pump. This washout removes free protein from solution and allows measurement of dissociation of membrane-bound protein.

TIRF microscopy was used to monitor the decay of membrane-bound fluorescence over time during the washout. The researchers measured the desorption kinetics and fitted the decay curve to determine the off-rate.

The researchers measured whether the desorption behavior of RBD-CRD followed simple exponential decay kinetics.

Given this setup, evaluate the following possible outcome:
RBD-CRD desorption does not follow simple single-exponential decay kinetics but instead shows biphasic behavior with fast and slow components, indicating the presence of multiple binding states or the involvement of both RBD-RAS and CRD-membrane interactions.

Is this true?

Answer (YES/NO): YES